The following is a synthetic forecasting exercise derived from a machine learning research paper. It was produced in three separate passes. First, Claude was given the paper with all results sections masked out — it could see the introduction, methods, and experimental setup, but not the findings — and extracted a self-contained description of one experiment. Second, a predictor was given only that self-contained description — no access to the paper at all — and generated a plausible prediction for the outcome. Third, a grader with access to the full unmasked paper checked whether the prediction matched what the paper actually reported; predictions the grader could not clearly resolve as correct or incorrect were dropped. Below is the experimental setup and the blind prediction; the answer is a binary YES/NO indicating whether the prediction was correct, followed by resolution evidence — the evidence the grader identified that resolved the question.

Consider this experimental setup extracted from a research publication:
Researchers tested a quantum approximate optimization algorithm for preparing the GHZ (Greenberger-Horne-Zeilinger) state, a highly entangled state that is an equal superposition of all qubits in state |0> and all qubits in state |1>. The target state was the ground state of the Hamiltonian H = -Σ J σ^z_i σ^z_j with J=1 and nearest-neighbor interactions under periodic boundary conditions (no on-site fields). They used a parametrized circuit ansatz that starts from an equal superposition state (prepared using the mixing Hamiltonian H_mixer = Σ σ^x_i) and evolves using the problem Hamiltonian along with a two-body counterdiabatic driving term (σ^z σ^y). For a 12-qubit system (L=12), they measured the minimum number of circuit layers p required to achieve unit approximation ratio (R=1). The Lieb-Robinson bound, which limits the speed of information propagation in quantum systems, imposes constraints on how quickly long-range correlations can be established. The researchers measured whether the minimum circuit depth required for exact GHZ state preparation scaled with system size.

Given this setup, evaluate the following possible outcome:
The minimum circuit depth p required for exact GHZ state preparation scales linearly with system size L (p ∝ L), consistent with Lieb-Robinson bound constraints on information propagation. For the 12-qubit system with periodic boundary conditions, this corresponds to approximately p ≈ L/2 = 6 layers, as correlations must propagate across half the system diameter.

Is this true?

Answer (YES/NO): YES